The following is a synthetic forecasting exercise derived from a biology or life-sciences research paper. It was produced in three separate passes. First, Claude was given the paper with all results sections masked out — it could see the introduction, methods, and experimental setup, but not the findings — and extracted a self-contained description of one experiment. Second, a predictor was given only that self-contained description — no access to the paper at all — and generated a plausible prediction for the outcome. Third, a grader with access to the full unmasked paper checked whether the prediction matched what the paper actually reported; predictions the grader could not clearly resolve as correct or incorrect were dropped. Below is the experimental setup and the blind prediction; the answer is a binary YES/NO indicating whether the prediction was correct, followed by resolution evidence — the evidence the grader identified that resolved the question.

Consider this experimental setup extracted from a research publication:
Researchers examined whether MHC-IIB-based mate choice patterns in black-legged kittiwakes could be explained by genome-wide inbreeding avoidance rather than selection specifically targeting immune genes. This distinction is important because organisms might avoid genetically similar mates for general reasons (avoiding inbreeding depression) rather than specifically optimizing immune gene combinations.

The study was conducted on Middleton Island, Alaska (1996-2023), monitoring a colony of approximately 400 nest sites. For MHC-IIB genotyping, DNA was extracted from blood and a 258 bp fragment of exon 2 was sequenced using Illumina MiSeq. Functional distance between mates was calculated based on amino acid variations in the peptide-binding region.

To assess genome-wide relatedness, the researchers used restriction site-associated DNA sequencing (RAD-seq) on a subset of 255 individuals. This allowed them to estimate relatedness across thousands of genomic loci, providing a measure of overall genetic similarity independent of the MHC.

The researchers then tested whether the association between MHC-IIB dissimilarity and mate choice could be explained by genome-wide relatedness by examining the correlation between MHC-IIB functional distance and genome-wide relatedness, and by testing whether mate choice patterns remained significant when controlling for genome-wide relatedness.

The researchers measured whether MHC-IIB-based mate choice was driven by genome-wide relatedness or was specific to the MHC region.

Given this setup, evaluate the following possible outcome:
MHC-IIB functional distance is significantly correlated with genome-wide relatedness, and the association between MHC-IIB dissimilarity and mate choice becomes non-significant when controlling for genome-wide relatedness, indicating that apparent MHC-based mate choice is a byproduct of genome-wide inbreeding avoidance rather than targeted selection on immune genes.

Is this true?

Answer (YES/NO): NO